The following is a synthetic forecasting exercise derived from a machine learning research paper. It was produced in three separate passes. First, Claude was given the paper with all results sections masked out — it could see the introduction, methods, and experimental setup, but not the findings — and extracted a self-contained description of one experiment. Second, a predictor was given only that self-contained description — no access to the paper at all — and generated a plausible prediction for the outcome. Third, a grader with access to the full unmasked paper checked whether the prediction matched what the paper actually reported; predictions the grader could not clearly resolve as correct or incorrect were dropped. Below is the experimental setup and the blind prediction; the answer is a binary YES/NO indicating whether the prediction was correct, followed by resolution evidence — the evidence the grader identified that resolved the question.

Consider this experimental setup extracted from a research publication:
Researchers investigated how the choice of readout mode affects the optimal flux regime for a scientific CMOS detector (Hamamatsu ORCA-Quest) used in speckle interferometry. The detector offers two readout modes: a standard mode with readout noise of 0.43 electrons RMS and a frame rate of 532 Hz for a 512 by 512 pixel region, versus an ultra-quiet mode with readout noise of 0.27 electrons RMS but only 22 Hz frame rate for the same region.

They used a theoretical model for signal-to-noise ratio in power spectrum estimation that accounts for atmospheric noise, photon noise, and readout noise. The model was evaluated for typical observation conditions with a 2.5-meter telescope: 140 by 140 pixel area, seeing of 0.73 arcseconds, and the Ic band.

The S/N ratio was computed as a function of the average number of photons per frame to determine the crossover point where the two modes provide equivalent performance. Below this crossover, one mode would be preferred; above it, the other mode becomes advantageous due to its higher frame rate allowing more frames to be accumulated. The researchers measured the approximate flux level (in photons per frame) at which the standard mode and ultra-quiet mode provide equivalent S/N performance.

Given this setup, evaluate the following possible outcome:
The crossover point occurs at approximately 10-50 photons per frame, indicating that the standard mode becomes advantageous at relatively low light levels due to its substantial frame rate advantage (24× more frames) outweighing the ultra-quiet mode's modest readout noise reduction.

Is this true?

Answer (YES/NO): NO